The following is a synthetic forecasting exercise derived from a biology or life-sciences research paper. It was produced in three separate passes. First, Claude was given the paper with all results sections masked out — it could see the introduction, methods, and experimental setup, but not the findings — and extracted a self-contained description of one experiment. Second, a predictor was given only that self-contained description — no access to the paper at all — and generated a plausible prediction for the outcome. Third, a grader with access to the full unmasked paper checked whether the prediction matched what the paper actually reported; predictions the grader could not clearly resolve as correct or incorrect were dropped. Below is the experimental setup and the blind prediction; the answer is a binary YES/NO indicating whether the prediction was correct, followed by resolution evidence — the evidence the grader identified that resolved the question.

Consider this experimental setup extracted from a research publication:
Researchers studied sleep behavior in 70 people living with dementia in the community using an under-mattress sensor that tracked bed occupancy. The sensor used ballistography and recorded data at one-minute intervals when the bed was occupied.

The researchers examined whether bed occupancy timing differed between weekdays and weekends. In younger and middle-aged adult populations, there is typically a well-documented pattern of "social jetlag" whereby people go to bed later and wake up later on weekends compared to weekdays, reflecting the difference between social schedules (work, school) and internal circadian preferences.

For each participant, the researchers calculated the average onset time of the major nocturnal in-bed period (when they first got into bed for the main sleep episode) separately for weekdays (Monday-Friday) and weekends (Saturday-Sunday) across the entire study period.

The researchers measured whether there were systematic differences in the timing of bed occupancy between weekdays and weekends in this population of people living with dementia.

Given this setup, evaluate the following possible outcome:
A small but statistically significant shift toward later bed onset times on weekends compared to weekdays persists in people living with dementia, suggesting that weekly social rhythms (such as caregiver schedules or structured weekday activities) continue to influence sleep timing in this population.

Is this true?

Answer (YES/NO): NO